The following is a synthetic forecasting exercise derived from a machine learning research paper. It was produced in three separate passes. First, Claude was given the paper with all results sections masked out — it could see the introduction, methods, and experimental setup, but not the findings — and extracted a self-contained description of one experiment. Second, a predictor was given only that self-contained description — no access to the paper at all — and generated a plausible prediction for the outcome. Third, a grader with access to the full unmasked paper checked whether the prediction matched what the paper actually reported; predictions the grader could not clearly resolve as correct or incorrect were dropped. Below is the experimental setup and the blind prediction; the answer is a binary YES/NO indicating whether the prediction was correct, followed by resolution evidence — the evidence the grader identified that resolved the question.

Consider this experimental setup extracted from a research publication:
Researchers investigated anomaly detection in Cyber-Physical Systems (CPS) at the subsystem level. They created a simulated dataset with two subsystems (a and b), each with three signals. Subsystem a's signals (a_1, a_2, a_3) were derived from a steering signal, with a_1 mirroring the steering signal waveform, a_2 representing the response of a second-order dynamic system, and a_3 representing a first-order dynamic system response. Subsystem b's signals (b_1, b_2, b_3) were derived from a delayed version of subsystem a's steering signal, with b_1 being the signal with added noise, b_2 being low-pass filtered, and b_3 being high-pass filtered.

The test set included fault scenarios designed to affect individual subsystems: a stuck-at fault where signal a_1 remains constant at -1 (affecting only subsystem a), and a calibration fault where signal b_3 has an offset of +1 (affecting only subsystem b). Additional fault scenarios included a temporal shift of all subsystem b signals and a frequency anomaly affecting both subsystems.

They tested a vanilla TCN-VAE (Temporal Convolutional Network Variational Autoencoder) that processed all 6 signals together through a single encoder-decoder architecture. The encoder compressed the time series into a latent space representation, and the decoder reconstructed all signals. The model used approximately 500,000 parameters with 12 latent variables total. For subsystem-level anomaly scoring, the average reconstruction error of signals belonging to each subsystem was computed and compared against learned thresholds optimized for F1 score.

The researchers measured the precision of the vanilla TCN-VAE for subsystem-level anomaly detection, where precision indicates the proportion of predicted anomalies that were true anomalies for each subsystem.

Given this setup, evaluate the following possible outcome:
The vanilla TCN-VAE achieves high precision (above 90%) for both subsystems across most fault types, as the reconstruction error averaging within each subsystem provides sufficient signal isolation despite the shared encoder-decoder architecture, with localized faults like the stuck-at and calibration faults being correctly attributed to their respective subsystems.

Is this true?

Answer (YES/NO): NO